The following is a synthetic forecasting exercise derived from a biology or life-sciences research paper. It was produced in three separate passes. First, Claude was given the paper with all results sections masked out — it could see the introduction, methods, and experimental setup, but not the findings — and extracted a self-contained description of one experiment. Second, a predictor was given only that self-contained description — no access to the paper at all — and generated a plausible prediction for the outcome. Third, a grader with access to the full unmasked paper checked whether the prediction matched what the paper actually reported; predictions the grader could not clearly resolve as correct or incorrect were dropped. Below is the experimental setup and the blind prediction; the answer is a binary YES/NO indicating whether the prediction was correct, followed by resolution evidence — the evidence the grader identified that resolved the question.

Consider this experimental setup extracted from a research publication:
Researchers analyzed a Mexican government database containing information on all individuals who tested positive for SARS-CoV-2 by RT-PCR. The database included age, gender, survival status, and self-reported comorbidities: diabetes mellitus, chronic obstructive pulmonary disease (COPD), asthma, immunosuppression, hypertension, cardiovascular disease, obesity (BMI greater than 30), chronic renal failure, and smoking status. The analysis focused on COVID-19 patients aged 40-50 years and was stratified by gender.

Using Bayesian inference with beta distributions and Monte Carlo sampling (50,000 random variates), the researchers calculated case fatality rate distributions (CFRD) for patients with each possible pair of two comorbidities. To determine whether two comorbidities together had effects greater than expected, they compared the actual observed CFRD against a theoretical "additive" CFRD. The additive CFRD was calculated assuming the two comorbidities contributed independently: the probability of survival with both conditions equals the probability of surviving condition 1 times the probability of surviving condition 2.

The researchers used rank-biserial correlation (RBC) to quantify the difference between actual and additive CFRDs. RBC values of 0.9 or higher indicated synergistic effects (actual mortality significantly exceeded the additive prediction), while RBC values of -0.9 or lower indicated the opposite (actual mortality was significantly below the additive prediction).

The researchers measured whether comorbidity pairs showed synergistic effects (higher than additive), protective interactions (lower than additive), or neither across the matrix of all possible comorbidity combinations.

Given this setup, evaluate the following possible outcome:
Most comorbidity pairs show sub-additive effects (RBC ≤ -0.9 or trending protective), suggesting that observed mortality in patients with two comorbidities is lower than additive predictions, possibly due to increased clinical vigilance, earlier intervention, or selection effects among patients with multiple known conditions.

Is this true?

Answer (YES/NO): NO